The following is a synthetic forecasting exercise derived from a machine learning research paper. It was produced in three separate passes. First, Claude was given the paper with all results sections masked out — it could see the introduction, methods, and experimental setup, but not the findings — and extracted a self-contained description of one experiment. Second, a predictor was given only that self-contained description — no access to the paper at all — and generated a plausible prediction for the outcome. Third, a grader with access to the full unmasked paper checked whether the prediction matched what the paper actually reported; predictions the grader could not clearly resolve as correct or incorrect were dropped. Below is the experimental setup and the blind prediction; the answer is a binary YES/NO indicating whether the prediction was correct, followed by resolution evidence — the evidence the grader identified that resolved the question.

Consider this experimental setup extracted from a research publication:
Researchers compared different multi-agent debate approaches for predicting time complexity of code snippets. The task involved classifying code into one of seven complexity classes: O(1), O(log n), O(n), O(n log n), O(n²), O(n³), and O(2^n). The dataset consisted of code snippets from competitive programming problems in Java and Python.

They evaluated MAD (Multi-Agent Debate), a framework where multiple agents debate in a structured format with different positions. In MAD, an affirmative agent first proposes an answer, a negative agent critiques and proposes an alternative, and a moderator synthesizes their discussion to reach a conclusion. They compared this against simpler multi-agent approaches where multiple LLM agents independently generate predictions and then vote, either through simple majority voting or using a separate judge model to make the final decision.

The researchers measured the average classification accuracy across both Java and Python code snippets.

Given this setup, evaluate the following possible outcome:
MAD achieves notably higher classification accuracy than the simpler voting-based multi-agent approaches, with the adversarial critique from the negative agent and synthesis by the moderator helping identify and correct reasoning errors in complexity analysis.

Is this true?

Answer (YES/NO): NO